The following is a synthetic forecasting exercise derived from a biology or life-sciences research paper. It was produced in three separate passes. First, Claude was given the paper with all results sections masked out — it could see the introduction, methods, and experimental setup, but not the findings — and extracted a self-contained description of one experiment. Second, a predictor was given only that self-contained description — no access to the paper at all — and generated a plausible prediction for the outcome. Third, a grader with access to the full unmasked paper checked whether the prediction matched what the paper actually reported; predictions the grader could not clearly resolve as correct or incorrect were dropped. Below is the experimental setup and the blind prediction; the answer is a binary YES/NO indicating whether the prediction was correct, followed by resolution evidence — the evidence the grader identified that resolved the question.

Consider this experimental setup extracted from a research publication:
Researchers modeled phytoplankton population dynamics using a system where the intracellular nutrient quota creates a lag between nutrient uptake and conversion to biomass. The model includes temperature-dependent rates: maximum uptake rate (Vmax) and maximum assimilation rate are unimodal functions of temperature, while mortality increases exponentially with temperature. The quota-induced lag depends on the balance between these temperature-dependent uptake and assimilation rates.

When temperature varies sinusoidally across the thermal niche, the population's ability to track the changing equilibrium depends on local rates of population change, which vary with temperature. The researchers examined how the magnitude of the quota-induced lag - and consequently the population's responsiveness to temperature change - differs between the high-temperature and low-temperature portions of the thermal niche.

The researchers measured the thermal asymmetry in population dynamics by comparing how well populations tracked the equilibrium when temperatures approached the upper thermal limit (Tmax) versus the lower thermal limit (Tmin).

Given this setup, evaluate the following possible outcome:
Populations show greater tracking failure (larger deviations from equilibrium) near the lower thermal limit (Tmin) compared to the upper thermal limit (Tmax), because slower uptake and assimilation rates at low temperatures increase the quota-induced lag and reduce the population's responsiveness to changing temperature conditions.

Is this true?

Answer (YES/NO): YES